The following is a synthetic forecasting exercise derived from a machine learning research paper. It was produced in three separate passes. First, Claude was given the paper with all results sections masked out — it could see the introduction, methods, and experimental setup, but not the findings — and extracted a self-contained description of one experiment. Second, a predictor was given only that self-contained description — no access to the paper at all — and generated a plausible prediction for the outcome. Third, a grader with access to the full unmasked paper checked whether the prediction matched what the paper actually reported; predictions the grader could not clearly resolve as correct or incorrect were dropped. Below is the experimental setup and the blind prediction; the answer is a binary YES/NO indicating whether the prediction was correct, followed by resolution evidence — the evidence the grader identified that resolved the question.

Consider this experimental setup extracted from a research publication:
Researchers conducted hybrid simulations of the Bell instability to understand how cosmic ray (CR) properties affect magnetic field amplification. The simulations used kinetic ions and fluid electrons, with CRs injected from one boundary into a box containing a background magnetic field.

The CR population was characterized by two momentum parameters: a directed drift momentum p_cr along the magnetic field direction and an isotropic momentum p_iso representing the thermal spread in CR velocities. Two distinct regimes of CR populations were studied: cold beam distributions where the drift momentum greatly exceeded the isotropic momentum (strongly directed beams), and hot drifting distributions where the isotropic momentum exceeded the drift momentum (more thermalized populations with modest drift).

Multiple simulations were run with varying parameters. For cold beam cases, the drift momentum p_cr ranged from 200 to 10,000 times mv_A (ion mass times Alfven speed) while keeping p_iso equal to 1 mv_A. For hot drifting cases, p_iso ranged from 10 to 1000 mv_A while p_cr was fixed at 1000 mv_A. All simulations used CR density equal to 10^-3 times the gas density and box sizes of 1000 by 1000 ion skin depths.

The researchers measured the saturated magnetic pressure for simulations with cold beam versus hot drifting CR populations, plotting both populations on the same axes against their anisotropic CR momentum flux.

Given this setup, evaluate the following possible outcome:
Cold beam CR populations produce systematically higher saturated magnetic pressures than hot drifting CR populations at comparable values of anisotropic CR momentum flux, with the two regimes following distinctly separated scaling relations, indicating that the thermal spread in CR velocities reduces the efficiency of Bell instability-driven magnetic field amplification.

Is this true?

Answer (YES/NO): NO